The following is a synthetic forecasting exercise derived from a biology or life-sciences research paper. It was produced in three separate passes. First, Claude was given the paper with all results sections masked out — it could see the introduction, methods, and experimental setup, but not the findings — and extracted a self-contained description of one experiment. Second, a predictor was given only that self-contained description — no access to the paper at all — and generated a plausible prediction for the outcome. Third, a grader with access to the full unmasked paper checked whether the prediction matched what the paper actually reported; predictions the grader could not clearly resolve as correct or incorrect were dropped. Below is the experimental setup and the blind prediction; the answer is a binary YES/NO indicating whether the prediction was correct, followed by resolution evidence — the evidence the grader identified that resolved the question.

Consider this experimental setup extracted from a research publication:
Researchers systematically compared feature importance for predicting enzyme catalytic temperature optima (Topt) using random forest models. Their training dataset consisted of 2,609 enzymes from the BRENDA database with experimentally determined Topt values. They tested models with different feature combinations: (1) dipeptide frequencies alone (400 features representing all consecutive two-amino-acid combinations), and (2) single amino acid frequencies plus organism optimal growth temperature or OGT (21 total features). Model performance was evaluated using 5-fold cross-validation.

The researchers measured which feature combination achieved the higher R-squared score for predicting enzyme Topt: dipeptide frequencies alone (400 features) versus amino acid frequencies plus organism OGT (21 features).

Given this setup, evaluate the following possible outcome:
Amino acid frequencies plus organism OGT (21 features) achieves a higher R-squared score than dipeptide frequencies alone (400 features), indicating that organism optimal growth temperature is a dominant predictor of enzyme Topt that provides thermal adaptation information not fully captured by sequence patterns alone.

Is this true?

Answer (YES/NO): YES